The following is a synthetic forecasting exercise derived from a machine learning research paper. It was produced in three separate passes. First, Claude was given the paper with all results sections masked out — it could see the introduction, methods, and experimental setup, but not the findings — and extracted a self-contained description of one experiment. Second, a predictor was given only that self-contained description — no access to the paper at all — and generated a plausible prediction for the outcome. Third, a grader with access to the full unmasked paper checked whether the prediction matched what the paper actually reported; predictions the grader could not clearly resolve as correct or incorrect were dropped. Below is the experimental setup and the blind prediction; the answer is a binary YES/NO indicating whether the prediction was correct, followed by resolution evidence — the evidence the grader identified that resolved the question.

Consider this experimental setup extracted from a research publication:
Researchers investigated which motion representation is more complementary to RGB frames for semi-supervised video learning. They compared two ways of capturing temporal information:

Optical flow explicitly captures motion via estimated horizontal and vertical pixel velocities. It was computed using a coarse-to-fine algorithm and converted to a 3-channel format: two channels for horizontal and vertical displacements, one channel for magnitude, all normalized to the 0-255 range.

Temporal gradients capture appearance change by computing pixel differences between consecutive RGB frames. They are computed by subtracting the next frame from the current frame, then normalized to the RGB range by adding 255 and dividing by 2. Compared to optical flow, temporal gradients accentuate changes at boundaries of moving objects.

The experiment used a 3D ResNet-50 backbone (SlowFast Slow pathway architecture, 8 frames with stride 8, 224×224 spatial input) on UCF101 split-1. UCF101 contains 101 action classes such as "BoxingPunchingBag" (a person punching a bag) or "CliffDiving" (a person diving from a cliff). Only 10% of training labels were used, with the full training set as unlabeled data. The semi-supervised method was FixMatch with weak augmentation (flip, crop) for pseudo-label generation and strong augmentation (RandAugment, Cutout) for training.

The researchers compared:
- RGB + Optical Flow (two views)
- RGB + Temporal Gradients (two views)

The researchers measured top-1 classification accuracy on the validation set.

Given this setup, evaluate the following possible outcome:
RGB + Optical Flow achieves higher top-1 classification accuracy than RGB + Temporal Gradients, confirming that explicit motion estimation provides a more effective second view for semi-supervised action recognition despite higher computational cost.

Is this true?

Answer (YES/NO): YES